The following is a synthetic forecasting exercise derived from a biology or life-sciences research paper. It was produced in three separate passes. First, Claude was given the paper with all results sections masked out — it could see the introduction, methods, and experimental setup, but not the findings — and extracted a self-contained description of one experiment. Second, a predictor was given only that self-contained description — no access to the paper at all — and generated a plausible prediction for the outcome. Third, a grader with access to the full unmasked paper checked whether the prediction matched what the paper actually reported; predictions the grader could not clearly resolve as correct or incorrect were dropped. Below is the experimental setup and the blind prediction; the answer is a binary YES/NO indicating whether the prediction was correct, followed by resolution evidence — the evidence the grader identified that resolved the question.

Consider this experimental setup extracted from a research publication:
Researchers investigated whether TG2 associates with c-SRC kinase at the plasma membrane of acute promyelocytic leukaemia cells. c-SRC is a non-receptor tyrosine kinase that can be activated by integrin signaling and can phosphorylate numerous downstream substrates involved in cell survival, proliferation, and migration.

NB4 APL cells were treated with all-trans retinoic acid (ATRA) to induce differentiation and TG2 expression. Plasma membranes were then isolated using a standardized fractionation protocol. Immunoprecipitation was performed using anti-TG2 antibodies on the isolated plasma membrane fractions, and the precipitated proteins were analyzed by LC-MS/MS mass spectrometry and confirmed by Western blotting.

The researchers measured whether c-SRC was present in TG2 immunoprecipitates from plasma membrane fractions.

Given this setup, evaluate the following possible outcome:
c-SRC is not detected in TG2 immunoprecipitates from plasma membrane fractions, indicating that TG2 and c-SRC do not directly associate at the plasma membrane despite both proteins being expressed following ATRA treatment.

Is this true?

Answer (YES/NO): NO